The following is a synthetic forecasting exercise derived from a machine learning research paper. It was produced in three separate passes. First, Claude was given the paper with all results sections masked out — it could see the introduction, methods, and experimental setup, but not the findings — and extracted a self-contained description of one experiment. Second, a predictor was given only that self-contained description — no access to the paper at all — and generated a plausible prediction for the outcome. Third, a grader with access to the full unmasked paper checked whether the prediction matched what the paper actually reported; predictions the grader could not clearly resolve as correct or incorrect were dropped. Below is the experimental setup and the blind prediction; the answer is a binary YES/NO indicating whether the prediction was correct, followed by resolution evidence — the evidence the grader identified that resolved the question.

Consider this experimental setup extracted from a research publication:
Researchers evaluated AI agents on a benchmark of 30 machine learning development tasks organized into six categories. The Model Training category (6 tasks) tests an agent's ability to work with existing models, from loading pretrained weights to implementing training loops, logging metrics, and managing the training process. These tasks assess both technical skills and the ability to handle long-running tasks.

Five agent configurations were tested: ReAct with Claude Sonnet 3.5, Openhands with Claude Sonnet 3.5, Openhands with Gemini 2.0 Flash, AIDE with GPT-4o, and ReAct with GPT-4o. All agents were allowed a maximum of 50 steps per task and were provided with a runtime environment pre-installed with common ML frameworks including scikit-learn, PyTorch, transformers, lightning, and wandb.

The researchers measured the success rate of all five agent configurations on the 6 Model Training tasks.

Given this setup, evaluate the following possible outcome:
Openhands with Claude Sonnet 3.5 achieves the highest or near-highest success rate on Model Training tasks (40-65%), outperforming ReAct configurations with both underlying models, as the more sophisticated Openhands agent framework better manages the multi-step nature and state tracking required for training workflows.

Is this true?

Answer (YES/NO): NO